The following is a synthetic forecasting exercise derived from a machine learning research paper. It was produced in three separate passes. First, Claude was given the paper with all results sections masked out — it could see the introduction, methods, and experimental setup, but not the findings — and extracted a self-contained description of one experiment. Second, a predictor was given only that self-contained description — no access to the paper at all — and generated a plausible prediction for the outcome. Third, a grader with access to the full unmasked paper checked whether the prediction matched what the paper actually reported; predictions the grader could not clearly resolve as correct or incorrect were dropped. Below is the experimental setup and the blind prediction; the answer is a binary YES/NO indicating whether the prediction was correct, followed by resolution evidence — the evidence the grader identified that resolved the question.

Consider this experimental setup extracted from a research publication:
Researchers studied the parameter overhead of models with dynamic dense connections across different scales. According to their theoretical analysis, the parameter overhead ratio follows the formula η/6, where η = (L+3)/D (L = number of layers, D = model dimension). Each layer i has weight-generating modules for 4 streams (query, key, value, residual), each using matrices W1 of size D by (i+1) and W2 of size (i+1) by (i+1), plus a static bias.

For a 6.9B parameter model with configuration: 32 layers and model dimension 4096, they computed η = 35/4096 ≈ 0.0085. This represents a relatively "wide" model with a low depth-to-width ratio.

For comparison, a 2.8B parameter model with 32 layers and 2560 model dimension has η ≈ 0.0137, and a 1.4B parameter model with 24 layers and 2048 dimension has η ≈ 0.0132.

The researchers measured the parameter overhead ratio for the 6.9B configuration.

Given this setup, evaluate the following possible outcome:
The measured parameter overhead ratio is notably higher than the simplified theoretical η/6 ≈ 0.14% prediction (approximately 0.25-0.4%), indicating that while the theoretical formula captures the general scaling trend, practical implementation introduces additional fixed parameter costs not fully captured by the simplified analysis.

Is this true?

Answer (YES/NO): NO